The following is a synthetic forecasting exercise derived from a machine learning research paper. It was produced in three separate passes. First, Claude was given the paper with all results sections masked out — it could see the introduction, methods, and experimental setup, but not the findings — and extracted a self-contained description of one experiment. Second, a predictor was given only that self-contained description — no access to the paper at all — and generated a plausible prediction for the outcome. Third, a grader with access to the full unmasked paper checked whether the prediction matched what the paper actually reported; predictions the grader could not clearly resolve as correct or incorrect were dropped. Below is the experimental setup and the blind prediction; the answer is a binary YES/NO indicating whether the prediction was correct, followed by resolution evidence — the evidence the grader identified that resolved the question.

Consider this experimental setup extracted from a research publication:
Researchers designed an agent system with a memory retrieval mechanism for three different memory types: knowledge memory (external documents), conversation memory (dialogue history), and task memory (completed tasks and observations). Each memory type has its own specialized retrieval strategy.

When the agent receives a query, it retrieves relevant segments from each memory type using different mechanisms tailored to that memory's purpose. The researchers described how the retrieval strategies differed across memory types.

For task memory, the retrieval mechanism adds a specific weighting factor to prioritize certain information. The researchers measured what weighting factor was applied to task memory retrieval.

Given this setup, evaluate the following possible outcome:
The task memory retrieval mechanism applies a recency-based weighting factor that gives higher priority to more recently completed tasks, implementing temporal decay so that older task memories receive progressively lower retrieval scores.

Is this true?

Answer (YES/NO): YES